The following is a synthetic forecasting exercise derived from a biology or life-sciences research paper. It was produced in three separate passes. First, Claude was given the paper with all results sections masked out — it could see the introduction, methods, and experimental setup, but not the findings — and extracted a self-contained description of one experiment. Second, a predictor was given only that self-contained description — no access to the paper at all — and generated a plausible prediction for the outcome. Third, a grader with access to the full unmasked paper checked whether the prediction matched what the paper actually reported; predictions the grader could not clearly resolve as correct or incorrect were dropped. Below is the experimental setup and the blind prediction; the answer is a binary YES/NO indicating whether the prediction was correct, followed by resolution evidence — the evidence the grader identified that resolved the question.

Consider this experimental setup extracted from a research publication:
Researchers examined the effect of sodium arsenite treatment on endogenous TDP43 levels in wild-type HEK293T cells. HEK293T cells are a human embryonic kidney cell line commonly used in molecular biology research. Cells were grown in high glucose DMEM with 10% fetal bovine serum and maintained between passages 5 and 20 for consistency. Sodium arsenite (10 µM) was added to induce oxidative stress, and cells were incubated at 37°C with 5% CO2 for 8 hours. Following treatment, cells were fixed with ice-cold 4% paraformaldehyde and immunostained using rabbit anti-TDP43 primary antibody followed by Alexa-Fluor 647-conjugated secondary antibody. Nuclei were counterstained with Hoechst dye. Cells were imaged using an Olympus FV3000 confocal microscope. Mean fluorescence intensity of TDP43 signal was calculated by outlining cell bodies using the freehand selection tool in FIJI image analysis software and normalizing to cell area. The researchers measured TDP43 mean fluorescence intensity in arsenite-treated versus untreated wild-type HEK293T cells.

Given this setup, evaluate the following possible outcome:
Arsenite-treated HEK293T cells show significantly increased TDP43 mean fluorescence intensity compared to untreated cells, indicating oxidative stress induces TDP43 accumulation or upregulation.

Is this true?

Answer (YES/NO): YES